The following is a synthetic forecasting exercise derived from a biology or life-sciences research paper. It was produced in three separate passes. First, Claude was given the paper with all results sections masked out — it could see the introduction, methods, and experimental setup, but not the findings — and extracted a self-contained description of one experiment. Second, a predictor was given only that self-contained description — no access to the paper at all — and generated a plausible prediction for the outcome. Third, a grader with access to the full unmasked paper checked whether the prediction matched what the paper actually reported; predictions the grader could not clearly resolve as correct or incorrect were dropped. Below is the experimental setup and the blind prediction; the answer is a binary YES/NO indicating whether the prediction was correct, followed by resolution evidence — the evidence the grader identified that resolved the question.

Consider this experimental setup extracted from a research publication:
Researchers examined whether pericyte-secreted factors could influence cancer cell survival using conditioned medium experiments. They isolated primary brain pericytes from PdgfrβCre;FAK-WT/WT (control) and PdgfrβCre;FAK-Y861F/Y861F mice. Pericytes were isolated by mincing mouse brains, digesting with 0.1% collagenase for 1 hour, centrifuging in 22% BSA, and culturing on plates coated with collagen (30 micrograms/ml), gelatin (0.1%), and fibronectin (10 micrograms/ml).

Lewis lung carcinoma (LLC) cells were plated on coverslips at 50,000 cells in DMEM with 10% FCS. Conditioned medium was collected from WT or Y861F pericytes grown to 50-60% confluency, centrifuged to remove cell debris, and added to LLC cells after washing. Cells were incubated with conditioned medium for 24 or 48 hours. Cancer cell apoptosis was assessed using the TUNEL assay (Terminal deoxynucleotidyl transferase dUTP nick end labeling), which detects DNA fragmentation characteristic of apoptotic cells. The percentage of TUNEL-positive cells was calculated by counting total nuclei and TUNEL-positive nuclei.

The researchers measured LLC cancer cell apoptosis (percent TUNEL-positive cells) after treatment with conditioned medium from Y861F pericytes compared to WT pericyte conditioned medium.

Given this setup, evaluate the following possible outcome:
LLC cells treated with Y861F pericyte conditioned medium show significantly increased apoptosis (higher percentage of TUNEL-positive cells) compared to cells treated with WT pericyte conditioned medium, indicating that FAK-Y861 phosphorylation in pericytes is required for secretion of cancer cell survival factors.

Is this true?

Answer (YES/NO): YES